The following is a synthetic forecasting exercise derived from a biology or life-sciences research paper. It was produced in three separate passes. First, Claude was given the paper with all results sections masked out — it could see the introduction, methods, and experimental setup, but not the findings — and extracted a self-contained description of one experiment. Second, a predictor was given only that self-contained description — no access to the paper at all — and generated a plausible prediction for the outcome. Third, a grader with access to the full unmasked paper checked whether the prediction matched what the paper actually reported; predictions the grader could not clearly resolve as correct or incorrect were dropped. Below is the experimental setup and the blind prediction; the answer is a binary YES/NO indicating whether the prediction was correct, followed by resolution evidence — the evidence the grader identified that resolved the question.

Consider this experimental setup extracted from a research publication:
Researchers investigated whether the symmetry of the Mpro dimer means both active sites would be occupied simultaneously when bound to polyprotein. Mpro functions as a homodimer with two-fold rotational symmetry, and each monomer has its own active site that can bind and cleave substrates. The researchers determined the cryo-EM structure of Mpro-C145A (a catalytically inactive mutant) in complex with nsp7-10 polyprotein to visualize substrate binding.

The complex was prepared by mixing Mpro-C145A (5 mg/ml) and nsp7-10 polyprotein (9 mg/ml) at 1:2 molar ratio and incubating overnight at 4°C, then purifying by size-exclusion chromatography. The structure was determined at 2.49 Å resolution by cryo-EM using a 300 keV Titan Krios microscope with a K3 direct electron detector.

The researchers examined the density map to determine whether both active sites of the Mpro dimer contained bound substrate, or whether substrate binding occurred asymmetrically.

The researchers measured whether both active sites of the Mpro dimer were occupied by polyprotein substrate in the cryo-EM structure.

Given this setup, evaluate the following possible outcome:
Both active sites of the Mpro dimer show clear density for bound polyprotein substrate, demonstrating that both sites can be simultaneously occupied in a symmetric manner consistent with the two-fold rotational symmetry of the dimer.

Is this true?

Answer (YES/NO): YES